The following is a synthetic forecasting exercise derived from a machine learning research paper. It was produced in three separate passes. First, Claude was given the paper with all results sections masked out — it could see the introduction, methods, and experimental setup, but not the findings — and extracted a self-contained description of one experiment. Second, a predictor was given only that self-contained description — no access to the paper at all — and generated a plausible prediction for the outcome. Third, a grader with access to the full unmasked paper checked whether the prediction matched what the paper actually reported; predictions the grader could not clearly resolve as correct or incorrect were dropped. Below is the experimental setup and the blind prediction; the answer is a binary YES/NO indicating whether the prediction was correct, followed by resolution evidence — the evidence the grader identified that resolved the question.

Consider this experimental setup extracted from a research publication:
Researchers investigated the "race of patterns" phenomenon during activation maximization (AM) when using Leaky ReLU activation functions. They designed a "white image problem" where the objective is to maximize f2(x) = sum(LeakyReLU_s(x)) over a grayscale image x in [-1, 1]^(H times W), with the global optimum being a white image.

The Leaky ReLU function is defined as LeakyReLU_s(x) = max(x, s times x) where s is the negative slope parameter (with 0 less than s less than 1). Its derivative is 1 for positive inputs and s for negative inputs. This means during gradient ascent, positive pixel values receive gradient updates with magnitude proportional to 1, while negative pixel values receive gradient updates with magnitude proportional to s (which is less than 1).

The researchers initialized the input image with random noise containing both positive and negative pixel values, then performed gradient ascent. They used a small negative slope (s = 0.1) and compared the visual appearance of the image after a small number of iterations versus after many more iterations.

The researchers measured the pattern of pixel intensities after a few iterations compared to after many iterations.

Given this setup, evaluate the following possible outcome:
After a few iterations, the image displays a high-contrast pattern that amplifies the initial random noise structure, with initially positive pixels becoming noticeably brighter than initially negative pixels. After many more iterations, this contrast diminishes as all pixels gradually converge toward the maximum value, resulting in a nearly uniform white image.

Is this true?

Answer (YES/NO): YES